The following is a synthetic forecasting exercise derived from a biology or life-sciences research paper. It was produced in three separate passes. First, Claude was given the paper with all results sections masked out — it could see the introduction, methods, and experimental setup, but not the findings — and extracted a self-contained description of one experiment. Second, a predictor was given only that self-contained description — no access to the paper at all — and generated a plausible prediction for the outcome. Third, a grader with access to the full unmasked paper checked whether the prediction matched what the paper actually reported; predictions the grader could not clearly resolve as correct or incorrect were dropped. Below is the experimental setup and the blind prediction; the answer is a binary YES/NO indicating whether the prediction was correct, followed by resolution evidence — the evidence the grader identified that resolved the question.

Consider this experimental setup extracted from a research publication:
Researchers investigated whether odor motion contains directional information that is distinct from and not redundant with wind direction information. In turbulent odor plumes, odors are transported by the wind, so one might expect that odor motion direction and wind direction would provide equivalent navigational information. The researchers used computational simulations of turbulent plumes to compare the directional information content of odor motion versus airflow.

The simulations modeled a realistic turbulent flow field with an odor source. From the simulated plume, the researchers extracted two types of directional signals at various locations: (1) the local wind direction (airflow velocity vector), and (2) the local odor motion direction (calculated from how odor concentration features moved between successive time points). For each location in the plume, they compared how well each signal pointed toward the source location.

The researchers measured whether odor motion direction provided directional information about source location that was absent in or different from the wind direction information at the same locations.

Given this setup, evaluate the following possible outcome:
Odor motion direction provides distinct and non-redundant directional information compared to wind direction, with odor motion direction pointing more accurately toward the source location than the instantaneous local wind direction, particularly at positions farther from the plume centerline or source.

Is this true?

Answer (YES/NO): NO